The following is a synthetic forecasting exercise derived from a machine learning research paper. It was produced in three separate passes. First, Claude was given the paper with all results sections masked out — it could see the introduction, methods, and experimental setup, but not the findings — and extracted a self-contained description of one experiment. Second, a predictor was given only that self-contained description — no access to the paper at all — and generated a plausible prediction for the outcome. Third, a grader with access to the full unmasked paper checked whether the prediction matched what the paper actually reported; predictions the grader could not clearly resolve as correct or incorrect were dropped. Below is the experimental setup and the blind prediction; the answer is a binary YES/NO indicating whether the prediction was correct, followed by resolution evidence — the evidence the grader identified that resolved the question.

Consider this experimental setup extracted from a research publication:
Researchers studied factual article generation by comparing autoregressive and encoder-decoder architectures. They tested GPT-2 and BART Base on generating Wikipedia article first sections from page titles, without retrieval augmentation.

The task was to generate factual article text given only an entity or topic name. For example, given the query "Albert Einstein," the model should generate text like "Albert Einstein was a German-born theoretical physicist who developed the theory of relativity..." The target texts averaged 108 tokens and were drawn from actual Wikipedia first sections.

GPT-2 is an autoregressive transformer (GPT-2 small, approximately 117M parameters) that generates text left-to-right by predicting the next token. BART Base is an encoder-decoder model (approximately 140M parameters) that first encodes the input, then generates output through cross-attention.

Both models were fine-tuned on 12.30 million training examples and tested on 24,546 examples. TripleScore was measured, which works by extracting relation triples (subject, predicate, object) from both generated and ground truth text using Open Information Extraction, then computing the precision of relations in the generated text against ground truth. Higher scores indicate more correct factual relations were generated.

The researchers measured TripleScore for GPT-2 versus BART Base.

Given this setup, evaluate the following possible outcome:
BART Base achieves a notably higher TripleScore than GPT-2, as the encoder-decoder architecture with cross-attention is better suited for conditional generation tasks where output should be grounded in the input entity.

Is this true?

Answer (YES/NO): YES